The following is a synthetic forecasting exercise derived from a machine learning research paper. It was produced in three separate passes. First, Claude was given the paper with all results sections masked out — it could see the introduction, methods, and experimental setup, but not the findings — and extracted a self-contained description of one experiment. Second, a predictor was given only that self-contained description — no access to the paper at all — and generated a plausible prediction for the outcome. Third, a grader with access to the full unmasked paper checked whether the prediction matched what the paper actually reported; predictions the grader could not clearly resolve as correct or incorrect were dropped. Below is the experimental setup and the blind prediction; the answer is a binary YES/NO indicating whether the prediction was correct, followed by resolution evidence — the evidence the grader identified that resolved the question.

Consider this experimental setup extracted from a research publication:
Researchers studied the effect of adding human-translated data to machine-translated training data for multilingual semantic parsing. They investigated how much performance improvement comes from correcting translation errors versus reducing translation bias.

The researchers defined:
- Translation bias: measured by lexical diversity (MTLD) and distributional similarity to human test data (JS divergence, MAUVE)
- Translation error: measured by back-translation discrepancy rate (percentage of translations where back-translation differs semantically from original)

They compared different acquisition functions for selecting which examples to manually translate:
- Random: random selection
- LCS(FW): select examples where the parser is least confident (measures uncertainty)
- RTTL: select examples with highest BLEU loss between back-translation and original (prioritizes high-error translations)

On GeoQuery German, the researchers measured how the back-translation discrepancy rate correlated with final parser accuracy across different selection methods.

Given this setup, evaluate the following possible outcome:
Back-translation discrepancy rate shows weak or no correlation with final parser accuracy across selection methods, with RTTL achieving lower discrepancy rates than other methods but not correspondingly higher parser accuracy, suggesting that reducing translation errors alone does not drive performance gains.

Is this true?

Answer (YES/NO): NO